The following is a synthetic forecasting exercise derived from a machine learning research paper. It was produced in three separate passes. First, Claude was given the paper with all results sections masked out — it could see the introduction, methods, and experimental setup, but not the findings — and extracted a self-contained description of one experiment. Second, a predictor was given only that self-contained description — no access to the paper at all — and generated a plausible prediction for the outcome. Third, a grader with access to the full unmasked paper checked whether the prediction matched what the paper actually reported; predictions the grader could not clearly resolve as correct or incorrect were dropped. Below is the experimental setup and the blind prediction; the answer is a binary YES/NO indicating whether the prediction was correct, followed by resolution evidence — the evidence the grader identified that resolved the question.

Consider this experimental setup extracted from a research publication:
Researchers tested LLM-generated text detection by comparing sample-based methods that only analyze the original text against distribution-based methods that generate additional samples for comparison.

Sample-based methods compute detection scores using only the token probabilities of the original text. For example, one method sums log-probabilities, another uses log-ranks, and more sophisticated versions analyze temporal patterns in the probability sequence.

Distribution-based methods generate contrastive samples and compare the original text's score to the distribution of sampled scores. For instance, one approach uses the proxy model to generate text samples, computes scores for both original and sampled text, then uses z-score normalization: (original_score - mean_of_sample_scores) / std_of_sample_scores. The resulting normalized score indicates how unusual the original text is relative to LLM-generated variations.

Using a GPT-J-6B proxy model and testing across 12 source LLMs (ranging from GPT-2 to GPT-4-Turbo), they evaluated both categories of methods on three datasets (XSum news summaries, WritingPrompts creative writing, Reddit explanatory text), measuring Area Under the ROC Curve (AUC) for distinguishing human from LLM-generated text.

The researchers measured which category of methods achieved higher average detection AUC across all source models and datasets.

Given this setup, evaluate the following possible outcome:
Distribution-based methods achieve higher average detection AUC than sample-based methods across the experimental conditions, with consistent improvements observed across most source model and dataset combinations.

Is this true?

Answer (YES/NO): YES